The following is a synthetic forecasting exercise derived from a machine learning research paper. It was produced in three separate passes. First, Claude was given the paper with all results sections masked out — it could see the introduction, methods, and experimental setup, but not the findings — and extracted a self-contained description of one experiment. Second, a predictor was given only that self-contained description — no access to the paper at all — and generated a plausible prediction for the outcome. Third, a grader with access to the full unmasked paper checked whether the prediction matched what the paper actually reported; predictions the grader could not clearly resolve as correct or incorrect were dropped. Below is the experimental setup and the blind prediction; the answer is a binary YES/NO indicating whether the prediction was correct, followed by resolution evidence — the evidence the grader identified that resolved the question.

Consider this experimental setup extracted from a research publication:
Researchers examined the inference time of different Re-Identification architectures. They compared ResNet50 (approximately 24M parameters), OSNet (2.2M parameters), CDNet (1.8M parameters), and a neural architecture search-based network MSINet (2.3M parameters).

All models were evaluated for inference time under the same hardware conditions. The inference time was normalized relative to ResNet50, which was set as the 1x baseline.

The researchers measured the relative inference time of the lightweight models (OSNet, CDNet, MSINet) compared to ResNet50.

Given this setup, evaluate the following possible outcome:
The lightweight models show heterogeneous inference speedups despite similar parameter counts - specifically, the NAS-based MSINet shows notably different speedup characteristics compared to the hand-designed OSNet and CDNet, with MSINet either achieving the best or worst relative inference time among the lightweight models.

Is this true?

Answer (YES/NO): NO